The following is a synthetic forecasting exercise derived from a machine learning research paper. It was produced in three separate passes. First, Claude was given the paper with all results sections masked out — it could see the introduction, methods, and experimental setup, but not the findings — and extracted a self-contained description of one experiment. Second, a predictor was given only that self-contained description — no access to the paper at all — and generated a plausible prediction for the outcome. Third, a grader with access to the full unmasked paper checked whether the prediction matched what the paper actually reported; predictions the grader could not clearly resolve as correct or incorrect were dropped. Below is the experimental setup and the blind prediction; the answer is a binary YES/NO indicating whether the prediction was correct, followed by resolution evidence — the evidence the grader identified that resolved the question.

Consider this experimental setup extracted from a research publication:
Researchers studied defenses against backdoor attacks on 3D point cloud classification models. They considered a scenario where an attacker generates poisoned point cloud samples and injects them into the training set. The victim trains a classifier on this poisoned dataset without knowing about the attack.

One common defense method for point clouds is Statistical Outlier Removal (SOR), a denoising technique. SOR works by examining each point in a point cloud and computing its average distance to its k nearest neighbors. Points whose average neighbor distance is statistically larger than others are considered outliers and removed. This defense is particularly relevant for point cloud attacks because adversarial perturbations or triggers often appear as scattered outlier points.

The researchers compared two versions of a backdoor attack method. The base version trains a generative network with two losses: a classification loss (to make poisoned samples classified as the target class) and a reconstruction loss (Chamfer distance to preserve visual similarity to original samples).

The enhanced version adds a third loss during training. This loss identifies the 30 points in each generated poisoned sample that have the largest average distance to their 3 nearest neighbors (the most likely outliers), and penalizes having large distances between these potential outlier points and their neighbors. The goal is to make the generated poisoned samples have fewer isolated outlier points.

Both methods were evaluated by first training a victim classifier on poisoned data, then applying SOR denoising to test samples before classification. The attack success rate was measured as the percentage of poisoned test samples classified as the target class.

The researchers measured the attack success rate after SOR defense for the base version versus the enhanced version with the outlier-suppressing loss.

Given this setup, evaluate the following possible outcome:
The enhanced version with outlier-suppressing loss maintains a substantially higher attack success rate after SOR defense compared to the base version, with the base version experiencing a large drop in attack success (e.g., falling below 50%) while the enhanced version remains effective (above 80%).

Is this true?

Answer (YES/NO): NO